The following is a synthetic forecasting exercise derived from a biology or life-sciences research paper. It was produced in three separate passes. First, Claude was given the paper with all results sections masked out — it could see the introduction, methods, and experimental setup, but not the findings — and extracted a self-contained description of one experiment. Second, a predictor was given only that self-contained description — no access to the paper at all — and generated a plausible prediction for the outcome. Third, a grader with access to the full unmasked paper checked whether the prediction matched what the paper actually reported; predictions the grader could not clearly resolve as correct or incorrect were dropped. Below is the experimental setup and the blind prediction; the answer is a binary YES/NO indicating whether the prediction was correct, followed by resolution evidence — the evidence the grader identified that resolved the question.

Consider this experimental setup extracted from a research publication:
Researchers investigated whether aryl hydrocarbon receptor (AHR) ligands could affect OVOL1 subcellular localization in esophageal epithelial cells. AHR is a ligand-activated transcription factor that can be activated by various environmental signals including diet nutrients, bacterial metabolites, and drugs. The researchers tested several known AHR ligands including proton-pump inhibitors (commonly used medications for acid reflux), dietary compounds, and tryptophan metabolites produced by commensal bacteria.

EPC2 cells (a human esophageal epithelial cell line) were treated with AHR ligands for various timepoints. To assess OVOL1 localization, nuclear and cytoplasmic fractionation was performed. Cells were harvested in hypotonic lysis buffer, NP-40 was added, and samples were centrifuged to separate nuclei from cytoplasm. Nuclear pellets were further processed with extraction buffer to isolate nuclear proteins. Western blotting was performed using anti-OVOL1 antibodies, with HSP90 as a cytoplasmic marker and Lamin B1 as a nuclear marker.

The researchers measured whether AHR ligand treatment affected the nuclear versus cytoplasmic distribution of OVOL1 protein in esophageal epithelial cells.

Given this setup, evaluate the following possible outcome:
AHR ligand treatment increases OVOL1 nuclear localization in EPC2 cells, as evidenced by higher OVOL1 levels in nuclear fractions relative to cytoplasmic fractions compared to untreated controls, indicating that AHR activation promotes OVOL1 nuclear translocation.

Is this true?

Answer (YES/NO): YES